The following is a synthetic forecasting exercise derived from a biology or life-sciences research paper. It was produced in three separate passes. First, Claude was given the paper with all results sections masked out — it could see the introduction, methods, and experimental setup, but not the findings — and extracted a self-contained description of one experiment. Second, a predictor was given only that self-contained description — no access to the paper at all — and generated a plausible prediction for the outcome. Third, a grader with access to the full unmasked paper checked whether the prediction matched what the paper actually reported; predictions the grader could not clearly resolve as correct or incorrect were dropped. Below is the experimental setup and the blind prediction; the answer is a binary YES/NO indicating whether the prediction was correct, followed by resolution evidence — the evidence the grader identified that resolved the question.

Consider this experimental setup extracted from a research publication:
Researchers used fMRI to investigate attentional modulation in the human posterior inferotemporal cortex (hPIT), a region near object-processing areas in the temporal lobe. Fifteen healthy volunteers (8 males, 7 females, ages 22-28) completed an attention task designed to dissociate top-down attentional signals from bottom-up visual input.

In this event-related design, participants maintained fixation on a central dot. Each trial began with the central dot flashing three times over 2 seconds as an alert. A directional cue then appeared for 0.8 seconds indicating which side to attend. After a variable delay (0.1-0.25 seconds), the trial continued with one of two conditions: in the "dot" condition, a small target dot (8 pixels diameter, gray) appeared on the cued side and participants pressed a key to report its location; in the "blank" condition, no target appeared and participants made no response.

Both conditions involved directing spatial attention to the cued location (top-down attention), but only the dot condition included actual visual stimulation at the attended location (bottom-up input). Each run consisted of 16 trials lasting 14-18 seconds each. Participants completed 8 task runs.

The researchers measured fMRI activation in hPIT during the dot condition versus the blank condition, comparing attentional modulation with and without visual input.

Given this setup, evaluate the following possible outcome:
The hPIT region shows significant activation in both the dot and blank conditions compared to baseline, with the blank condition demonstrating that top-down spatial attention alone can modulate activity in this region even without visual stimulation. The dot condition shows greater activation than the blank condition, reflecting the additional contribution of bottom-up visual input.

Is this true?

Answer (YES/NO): YES